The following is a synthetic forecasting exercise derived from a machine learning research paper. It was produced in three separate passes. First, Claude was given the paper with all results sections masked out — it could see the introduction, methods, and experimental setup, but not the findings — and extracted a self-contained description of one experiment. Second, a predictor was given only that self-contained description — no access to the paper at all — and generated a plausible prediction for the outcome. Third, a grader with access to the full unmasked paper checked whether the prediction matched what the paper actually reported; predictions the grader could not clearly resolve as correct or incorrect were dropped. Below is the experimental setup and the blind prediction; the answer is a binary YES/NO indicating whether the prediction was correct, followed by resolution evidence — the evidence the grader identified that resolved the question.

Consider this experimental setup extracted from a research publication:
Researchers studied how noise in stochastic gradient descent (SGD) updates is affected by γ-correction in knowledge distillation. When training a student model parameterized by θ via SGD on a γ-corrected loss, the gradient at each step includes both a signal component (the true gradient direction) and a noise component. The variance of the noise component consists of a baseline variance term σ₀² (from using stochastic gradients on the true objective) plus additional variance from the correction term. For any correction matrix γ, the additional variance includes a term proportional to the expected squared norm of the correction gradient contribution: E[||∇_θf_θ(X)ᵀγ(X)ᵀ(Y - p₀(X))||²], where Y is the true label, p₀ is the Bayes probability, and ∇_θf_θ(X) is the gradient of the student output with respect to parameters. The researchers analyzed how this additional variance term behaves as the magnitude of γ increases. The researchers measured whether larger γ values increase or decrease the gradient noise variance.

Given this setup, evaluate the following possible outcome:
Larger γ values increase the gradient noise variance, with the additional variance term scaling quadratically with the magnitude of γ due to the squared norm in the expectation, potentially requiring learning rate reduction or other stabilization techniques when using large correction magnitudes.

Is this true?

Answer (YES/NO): YES